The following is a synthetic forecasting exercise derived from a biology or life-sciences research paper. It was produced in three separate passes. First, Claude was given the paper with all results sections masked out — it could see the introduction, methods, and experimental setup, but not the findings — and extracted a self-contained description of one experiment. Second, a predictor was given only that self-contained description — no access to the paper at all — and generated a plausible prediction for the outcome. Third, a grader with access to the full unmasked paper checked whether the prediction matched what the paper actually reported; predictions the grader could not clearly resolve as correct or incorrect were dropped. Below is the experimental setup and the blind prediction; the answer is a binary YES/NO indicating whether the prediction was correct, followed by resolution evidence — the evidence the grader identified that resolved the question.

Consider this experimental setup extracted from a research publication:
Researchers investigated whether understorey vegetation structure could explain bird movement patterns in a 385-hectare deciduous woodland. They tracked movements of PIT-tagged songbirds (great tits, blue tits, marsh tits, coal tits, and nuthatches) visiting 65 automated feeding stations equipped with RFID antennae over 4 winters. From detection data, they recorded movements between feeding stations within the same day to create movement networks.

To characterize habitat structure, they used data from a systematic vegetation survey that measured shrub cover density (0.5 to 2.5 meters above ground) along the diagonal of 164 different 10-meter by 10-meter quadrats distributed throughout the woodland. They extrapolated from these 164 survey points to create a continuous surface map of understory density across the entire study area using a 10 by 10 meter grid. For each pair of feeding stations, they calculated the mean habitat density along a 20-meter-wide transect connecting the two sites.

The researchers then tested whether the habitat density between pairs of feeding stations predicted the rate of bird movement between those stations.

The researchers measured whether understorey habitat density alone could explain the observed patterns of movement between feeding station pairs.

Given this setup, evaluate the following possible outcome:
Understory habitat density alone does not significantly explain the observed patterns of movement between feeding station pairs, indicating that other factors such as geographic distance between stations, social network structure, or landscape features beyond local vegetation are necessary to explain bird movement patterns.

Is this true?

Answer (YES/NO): YES